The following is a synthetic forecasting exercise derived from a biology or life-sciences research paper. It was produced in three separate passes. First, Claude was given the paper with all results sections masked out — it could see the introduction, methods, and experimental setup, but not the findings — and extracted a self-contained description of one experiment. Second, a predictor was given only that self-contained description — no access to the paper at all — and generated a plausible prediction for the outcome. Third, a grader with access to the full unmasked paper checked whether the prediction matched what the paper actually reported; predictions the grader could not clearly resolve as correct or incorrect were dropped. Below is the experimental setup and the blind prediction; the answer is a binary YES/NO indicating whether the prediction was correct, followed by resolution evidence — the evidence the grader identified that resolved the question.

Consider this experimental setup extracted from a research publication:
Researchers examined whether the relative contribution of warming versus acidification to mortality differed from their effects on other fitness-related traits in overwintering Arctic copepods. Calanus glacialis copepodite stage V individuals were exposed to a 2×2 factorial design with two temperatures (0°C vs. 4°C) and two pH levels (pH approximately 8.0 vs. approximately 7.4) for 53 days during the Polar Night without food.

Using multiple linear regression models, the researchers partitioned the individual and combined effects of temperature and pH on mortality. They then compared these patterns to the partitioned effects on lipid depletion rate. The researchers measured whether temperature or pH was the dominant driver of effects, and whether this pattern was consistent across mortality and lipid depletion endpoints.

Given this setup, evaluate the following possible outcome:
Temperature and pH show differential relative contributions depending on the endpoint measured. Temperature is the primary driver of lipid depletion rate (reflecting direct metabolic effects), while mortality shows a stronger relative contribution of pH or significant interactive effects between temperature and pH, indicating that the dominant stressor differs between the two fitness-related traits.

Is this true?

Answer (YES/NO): YES